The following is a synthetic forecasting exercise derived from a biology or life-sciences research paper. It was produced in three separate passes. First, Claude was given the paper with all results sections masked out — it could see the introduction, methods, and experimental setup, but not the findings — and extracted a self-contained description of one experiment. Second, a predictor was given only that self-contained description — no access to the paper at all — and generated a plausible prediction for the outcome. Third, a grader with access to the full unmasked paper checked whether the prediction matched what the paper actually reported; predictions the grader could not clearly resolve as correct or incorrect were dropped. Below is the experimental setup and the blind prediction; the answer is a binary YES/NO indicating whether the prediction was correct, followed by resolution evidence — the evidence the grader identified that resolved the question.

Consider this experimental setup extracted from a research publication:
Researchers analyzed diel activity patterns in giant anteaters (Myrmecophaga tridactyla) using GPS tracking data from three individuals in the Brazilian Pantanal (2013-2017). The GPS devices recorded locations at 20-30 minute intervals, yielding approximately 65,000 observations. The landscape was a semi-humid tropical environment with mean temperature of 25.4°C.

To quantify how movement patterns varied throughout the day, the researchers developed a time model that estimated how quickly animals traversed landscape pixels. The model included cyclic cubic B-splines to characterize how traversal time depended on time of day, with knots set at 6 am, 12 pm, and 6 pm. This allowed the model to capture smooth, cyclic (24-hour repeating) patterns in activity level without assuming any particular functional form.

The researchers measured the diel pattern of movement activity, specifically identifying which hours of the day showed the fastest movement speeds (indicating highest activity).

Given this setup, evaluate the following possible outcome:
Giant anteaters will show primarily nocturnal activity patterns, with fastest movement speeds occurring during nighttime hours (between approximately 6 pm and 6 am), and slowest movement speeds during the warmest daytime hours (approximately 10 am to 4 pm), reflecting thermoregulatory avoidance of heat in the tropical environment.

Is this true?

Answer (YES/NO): NO